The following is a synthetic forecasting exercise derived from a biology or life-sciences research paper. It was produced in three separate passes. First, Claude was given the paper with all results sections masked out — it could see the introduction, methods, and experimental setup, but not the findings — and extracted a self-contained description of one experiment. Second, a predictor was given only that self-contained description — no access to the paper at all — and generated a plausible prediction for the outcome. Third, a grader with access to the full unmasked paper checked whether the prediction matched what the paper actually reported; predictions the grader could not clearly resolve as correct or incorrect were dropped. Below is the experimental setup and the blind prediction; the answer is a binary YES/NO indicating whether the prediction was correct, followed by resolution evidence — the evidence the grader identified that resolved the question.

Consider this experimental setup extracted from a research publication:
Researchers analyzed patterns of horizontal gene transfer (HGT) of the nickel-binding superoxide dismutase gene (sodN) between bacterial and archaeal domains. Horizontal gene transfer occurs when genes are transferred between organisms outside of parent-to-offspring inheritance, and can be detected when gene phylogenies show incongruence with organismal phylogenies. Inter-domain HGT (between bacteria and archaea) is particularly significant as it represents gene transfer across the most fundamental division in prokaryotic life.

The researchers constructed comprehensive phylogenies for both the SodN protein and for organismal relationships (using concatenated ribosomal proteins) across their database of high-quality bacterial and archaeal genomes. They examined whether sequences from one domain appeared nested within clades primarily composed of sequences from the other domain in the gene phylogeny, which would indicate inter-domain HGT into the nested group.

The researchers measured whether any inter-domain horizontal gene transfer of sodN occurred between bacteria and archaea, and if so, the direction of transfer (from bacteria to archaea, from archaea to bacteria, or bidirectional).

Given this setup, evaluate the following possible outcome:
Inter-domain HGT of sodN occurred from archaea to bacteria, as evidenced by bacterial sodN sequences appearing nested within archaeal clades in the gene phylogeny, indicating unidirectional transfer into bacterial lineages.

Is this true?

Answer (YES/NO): NO